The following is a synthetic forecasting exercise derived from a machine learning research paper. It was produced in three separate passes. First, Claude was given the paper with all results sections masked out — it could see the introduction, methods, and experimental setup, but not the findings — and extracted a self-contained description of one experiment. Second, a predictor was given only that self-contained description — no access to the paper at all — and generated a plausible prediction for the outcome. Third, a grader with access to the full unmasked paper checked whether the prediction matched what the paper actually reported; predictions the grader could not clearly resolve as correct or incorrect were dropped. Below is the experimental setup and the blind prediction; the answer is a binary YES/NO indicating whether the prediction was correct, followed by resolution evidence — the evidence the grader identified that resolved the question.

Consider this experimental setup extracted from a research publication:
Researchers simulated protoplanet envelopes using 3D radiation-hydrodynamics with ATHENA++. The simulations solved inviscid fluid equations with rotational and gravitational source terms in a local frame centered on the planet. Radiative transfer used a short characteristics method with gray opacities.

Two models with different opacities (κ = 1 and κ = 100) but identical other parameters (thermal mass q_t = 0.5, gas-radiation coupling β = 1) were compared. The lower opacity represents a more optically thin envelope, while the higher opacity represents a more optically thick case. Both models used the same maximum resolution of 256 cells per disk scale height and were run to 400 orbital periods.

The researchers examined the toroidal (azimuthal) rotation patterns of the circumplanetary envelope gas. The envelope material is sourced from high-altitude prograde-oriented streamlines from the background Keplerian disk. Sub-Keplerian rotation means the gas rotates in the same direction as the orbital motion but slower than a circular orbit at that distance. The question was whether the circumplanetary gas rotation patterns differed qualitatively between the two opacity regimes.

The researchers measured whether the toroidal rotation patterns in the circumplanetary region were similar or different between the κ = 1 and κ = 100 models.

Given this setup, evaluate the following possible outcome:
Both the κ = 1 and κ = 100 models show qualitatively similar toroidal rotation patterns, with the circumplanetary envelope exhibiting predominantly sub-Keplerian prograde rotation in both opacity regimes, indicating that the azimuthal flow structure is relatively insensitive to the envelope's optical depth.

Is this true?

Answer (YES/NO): YES